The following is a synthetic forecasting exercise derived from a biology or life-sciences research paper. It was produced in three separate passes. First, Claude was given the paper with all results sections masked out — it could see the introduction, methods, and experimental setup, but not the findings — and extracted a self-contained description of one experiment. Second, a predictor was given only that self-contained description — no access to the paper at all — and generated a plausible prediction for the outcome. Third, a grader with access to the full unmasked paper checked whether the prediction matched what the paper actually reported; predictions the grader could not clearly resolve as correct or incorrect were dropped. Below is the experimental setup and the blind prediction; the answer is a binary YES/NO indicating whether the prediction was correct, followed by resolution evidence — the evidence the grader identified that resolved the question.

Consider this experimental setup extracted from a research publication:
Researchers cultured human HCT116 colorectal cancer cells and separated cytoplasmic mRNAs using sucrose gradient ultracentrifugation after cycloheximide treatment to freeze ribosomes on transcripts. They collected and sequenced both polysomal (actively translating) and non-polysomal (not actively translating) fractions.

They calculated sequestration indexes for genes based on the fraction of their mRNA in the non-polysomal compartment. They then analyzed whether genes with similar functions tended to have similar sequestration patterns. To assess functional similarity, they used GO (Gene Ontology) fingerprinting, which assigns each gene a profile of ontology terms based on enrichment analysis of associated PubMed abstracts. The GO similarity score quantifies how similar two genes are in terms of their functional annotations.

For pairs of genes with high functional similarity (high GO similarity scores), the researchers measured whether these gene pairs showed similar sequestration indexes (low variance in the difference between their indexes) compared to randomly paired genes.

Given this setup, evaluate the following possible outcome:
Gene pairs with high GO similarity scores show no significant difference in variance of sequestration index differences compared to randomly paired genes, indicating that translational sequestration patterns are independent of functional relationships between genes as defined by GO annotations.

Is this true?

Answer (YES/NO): NO